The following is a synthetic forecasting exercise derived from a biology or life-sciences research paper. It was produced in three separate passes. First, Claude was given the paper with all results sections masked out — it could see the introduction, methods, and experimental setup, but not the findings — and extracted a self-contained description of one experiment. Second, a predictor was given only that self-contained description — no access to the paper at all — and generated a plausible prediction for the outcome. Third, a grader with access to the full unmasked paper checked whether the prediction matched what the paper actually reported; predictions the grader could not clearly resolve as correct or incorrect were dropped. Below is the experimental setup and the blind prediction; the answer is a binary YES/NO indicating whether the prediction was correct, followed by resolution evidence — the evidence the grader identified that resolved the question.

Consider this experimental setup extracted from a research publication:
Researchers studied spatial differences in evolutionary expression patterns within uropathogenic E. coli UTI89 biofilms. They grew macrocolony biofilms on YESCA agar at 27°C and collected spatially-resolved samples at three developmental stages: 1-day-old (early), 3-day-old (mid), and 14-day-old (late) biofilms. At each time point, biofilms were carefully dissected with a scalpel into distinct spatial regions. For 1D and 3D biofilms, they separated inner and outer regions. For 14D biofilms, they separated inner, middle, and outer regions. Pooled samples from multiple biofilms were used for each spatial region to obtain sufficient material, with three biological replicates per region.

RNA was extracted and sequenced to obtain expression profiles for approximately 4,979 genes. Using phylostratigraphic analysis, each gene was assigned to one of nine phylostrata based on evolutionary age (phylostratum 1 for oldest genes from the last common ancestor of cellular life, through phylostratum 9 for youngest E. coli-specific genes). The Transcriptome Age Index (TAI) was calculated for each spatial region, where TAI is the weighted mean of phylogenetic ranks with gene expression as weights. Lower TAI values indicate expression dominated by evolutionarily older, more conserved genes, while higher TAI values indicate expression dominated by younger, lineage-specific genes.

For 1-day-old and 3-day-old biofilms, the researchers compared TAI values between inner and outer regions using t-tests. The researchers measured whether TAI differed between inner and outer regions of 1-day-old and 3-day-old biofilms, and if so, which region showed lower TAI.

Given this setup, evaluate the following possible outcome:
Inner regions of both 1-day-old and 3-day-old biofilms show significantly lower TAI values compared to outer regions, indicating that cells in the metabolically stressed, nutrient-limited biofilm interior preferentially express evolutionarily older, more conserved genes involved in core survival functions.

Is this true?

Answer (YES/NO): NO